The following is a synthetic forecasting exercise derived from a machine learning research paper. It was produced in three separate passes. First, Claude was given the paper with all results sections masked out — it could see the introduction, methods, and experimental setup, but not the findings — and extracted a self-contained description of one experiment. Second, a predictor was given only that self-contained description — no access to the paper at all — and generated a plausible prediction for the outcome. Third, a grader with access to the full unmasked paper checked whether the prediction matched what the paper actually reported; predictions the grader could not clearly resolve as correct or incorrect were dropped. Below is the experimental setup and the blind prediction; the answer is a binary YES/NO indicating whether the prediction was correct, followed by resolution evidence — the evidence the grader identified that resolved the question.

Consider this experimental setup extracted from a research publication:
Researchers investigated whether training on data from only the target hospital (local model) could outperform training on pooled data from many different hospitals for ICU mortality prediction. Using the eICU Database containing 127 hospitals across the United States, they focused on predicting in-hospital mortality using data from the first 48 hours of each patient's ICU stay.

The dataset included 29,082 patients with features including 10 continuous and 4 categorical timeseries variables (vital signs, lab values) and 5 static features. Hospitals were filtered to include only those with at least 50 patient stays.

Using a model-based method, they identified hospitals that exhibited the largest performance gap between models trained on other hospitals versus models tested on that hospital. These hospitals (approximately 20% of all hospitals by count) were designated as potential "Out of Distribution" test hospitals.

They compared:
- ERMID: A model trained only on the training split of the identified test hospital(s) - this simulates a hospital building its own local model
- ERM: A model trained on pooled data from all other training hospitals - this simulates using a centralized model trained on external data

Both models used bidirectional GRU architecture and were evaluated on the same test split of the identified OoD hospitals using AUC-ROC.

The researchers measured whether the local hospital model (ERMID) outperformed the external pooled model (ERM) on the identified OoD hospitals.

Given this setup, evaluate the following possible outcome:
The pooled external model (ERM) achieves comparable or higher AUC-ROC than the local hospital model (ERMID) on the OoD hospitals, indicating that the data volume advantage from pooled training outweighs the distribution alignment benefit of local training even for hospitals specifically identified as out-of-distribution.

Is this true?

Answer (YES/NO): YES